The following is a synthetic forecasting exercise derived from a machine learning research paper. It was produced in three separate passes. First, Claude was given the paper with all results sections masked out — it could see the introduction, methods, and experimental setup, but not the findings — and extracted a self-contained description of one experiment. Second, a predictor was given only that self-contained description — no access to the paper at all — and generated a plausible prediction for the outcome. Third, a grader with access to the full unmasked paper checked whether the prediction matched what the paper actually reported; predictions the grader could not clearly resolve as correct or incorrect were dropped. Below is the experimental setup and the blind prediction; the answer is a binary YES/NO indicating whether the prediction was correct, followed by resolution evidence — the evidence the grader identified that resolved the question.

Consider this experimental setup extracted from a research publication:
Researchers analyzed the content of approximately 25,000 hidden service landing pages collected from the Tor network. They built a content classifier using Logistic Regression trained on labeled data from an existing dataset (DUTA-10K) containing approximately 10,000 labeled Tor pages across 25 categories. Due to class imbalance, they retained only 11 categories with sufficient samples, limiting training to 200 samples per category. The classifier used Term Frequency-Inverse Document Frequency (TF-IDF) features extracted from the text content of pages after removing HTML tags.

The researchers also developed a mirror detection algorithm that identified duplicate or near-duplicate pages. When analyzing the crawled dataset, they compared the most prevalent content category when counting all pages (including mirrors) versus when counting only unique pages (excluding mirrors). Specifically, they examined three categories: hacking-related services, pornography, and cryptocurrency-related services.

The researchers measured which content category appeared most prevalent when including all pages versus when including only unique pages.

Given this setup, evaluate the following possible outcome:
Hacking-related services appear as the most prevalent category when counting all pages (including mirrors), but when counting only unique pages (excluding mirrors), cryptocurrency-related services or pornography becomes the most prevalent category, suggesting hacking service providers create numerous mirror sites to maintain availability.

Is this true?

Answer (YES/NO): YES